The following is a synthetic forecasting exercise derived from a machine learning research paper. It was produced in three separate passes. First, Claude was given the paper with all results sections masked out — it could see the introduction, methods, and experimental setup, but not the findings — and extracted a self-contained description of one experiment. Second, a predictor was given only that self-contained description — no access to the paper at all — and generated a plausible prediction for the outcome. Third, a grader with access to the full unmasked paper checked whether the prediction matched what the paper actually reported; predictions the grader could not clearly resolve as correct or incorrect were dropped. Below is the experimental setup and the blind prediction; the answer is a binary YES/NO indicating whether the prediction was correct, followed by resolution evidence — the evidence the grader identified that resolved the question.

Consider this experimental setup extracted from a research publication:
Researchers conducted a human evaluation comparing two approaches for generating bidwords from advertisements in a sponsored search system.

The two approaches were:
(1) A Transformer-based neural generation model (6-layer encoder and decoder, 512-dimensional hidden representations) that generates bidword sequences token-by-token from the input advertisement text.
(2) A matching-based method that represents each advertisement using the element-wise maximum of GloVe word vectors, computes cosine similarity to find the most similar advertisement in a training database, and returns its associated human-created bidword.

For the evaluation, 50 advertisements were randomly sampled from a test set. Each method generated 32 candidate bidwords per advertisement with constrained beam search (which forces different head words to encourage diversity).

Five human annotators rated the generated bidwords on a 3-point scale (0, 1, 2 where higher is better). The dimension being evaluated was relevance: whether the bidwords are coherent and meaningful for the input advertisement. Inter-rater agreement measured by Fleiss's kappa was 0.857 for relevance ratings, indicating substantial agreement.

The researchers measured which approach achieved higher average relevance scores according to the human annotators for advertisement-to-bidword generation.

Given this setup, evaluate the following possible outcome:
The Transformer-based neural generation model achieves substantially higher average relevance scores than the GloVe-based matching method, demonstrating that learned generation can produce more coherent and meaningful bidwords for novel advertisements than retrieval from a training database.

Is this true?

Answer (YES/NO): YES